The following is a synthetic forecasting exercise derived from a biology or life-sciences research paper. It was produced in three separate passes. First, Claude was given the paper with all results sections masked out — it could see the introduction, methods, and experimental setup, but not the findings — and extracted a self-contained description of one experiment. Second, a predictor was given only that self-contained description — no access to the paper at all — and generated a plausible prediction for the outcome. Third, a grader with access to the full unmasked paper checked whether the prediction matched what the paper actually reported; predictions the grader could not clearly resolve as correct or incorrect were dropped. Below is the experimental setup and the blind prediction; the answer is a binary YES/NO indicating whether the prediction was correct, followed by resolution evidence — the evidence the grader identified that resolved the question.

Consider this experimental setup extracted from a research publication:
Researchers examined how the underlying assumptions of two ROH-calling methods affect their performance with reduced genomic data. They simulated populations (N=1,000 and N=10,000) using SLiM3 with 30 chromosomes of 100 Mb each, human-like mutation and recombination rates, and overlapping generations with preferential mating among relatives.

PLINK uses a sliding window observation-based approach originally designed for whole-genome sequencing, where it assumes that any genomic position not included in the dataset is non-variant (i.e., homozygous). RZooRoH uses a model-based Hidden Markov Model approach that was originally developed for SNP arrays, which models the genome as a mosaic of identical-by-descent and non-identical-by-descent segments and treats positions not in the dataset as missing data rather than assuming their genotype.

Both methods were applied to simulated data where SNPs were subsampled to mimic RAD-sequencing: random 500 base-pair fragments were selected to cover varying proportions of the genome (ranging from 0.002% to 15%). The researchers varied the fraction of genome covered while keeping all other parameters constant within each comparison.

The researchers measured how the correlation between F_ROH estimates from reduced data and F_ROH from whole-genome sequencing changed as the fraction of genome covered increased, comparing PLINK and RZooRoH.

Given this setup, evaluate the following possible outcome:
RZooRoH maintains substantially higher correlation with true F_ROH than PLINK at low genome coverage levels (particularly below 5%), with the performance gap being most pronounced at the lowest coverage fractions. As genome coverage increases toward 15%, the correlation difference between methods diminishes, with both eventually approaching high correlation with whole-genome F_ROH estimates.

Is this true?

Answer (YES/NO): YES